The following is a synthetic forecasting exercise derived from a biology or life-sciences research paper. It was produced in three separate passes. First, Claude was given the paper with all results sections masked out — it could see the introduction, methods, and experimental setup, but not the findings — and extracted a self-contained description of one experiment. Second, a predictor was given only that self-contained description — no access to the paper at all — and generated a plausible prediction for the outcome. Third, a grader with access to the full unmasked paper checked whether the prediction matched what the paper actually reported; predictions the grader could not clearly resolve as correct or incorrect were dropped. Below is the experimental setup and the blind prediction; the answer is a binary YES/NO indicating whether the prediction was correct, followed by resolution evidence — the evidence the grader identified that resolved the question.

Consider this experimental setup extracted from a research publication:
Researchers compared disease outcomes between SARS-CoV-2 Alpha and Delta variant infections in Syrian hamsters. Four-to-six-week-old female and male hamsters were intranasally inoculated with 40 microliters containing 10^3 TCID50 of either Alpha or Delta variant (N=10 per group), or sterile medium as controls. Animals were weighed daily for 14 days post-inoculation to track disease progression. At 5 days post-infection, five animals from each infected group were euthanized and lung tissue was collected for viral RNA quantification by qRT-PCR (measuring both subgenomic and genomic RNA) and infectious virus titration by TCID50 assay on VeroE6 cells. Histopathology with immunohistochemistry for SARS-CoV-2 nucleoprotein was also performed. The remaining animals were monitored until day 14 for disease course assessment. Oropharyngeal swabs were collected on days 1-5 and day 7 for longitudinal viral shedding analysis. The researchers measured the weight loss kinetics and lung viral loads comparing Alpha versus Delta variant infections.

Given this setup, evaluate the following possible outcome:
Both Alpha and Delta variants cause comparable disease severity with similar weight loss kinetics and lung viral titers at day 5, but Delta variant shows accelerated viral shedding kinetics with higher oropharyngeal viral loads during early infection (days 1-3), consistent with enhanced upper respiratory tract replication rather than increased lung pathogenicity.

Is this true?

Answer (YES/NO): NO